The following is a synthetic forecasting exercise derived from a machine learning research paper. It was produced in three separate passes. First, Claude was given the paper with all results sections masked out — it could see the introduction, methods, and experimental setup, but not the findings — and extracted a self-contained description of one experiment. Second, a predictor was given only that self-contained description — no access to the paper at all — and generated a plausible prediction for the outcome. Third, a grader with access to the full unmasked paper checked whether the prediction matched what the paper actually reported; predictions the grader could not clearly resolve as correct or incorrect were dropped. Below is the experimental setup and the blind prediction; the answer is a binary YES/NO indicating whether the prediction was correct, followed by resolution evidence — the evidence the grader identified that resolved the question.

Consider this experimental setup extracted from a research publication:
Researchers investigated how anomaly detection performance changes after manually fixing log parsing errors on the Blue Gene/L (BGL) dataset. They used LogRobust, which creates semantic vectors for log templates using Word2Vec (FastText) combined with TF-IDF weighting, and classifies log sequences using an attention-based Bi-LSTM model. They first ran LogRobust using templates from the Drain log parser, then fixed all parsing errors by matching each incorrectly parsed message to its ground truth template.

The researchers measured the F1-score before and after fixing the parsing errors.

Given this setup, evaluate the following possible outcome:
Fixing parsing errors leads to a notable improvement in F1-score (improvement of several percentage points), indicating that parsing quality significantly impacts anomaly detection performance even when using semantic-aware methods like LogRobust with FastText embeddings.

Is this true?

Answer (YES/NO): YES